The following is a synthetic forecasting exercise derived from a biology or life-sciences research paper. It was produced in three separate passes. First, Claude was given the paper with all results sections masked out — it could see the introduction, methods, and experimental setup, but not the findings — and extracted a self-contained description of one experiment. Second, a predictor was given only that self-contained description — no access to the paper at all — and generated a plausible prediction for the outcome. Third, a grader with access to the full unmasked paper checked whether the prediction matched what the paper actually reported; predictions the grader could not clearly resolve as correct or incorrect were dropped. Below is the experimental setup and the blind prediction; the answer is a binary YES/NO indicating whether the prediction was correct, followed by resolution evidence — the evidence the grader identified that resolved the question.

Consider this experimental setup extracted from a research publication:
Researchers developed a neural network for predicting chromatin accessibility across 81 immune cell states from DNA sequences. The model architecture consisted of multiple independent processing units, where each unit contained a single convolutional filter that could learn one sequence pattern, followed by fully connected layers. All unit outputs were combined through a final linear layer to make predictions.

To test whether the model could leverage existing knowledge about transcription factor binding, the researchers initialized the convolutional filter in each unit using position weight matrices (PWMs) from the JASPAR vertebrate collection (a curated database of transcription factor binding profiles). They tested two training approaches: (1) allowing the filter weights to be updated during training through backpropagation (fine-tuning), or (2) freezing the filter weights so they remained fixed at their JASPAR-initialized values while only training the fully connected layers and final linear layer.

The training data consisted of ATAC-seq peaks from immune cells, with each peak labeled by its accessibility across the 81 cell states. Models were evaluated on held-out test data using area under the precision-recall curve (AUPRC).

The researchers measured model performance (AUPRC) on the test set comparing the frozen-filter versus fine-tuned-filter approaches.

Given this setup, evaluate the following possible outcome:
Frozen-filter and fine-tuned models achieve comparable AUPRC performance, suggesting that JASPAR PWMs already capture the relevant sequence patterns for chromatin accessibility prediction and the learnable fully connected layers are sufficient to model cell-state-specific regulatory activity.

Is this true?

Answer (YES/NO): NO